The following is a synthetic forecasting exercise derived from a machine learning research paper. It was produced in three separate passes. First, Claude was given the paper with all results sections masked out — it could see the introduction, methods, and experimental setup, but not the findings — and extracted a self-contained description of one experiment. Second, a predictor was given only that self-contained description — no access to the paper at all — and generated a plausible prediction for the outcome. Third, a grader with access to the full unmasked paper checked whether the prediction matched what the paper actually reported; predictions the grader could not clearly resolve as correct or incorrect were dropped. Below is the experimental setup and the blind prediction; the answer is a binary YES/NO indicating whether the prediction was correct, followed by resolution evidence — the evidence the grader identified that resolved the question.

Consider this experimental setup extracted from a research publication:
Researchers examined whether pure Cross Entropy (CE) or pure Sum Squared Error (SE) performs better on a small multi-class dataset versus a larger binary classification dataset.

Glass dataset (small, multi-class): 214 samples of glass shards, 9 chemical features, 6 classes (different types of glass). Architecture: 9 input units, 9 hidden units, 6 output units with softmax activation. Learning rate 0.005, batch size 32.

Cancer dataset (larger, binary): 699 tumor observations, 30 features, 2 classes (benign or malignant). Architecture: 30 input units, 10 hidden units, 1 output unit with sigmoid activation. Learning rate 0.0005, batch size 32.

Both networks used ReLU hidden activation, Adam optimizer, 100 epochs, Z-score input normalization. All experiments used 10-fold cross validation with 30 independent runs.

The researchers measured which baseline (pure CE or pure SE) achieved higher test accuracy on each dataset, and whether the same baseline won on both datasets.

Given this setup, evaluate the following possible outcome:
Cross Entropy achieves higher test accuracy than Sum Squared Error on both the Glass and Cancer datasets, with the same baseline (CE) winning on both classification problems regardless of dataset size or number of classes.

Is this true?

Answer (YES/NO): NO